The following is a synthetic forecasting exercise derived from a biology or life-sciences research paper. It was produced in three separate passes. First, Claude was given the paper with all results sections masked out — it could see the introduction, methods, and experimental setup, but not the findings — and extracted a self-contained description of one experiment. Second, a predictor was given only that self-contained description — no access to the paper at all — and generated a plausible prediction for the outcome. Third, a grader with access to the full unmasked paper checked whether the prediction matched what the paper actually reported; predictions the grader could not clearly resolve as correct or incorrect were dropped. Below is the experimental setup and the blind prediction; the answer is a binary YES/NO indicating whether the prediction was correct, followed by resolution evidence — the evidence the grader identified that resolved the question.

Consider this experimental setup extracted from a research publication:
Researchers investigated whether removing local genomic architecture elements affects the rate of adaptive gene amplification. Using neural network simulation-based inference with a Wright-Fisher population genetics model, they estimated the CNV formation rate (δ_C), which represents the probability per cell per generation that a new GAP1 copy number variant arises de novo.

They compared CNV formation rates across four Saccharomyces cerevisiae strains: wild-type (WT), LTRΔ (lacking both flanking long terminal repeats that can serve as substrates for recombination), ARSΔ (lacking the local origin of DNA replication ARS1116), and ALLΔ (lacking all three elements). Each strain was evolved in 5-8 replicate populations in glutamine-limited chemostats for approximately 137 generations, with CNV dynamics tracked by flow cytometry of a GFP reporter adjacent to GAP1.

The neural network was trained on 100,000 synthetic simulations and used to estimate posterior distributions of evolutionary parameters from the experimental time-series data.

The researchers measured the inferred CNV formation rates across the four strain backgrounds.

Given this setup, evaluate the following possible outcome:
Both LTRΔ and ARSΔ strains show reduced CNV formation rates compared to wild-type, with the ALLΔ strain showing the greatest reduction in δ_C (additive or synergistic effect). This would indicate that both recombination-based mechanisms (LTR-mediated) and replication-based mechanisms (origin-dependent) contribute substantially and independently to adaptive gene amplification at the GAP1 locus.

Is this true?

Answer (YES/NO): NO